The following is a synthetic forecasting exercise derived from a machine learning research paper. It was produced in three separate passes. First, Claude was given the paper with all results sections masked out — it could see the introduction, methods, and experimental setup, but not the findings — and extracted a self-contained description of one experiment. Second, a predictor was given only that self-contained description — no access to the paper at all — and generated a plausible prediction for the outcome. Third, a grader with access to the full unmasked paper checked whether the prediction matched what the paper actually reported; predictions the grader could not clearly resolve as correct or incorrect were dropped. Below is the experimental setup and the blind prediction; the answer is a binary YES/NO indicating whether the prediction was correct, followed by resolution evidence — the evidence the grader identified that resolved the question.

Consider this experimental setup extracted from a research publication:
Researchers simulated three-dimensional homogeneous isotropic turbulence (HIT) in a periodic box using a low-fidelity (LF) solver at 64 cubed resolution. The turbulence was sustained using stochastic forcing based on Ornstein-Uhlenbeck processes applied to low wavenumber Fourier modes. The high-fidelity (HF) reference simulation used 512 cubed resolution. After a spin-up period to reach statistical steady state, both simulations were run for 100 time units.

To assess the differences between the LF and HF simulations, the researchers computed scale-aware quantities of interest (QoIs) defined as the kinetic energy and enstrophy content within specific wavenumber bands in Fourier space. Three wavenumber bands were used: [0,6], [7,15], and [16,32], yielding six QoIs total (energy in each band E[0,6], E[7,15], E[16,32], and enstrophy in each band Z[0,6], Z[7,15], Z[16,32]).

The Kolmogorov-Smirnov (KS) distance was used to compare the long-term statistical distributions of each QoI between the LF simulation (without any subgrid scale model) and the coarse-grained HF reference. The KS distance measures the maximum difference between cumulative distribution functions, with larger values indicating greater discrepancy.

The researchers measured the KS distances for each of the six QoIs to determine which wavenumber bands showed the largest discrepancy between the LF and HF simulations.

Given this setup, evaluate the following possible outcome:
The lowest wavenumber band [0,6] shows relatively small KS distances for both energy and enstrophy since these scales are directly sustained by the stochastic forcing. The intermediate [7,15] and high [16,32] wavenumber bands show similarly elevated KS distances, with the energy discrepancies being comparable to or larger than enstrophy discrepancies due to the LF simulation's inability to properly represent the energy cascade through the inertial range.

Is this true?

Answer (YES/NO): NO